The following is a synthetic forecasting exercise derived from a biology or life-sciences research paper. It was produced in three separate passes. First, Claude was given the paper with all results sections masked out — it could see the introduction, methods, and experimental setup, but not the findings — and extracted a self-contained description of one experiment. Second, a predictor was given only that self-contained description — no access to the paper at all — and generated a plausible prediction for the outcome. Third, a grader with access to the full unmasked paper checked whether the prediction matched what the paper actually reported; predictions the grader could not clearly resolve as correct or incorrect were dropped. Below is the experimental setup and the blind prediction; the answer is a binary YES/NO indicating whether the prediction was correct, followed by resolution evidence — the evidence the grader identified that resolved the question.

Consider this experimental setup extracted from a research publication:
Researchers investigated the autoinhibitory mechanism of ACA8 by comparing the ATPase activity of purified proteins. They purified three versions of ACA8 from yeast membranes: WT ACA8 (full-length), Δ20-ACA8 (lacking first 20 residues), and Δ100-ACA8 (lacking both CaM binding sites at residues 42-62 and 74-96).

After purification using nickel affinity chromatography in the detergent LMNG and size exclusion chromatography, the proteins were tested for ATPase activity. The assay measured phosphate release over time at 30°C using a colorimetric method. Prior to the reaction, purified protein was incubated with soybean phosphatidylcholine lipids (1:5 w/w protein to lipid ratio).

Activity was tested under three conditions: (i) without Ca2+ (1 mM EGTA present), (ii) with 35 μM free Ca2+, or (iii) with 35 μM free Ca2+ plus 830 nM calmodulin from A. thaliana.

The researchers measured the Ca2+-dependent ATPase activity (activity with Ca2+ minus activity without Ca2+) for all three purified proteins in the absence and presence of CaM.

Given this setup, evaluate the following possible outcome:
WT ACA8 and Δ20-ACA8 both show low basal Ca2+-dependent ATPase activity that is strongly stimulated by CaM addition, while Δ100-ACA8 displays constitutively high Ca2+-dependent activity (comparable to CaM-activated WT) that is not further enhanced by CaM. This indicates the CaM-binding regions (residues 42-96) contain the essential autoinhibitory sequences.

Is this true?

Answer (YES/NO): NO